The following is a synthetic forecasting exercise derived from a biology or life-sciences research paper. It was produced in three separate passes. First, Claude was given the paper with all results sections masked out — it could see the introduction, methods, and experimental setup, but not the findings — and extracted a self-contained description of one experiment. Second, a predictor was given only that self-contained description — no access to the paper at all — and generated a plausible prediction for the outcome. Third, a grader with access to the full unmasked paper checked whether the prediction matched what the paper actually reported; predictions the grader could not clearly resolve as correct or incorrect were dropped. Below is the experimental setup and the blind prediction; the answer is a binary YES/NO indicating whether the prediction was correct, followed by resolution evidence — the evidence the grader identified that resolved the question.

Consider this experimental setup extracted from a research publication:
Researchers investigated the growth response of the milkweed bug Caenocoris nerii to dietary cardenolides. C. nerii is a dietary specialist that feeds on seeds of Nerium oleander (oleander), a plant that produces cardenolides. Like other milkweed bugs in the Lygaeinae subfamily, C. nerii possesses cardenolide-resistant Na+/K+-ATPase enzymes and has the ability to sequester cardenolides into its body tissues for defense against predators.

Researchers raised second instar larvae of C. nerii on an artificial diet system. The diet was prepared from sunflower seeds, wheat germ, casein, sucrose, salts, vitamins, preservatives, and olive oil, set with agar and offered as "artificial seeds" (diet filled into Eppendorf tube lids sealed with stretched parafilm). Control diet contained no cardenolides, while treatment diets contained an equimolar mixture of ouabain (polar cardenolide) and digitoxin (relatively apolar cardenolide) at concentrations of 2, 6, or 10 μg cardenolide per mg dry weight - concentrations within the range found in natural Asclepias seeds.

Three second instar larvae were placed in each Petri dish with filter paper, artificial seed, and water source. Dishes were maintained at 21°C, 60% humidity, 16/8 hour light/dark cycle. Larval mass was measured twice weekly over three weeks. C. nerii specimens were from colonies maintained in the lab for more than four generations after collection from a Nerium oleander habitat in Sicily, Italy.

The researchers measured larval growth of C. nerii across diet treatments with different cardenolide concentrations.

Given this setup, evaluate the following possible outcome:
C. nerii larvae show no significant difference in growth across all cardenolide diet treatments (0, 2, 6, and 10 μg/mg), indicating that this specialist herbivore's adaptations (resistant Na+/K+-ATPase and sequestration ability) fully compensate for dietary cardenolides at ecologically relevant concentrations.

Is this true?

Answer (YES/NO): NO